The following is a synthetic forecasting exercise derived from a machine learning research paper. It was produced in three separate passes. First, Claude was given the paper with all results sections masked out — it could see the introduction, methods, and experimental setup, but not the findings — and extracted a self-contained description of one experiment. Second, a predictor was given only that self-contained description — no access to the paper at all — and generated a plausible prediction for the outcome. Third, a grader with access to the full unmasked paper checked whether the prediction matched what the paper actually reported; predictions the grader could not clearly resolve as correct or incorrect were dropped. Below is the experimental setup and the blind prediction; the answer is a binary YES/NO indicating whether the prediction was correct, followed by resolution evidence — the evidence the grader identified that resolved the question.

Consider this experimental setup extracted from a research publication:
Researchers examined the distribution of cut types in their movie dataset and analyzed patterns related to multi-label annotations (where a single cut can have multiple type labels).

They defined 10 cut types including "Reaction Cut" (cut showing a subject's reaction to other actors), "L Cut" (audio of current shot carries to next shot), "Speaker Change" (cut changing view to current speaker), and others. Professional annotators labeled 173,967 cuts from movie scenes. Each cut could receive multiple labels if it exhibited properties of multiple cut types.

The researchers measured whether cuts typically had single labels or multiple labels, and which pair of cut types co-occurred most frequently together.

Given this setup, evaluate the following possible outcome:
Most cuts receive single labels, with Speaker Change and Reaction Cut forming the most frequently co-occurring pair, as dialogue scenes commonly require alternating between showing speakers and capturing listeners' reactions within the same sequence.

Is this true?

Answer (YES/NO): NO